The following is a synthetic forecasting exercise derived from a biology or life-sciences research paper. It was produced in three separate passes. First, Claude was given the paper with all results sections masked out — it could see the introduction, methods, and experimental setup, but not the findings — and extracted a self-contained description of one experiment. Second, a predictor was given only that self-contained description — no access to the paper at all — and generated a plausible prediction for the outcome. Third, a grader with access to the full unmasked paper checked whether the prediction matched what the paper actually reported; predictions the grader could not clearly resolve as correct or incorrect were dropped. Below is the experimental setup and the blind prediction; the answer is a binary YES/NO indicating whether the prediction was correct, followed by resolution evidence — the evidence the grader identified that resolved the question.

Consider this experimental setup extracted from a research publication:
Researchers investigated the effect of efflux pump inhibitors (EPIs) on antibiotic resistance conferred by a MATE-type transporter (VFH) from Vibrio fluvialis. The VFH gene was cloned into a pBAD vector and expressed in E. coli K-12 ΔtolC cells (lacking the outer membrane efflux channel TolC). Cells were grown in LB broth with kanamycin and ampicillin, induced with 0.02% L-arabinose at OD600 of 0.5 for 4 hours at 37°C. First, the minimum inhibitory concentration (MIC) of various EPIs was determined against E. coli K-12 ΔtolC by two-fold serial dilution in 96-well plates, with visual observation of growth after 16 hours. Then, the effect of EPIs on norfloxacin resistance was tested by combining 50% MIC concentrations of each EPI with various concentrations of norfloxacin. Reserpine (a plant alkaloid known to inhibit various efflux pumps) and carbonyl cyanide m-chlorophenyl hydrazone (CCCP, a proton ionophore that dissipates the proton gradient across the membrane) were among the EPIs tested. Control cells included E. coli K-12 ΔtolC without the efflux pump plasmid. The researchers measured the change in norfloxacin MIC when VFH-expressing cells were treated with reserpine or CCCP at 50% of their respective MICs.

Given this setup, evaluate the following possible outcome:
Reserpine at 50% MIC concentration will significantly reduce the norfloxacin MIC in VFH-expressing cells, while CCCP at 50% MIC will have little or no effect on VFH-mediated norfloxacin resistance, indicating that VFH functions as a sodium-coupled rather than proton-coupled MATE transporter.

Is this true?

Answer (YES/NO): NO